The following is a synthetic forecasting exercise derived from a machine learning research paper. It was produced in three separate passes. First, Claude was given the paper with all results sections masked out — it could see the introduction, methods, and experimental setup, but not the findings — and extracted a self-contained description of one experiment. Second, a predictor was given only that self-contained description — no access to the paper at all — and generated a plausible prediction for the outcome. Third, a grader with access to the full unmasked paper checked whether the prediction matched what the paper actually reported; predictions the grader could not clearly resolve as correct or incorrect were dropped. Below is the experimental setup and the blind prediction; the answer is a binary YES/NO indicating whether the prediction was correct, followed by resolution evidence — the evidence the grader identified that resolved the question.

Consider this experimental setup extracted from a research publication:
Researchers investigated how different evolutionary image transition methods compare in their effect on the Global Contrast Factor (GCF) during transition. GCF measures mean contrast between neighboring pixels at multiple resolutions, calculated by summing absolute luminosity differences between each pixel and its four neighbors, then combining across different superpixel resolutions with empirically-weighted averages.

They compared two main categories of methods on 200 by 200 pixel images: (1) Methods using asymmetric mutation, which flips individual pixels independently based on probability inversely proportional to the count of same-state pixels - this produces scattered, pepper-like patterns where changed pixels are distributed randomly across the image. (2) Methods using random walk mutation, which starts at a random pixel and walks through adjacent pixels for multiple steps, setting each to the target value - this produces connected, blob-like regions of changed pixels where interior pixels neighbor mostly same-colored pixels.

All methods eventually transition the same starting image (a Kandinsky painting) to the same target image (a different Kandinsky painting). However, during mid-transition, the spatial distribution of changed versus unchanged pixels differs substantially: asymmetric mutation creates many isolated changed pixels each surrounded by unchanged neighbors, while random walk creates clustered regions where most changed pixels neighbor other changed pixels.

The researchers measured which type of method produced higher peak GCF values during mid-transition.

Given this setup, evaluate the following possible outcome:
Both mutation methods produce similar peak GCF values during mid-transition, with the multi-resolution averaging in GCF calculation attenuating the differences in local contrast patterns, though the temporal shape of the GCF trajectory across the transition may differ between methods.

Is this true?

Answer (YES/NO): NO